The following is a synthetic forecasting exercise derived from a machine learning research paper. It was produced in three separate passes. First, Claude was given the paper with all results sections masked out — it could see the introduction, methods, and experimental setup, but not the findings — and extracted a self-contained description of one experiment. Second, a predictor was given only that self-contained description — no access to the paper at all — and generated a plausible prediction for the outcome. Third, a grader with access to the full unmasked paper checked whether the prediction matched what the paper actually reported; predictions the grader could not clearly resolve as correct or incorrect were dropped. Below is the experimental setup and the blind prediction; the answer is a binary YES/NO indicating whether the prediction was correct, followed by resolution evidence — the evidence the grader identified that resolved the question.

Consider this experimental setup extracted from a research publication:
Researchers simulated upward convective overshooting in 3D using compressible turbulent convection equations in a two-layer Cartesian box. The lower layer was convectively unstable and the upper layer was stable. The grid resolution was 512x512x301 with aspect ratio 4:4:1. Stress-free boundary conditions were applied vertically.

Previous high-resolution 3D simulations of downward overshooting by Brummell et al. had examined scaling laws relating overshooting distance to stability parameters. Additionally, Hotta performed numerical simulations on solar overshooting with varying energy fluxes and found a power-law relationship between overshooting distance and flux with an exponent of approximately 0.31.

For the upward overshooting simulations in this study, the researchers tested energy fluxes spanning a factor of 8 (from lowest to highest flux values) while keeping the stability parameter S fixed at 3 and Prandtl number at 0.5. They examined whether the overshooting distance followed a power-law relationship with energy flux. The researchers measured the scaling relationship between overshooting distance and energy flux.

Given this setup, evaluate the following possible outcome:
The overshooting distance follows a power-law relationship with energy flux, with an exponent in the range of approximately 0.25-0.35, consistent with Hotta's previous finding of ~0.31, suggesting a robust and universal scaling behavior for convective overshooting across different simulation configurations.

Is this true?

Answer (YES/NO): YES